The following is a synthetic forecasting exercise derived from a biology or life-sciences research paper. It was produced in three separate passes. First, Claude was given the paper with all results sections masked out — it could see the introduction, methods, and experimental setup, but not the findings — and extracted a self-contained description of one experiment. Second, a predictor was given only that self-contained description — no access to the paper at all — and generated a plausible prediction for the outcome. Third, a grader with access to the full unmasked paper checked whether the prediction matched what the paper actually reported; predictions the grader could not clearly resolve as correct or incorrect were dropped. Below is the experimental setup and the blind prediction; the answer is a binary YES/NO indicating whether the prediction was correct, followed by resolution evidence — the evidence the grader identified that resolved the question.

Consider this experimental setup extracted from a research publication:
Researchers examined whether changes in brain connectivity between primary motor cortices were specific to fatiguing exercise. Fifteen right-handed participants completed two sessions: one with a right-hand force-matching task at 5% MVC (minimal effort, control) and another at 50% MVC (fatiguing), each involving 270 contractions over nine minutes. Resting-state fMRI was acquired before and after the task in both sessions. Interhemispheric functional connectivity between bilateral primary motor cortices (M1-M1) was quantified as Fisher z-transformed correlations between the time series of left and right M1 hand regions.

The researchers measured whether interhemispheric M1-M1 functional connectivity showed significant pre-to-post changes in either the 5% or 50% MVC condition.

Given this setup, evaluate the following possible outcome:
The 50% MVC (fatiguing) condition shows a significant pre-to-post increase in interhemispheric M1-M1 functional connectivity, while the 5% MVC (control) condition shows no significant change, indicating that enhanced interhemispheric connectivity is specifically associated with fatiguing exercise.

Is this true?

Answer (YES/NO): NO